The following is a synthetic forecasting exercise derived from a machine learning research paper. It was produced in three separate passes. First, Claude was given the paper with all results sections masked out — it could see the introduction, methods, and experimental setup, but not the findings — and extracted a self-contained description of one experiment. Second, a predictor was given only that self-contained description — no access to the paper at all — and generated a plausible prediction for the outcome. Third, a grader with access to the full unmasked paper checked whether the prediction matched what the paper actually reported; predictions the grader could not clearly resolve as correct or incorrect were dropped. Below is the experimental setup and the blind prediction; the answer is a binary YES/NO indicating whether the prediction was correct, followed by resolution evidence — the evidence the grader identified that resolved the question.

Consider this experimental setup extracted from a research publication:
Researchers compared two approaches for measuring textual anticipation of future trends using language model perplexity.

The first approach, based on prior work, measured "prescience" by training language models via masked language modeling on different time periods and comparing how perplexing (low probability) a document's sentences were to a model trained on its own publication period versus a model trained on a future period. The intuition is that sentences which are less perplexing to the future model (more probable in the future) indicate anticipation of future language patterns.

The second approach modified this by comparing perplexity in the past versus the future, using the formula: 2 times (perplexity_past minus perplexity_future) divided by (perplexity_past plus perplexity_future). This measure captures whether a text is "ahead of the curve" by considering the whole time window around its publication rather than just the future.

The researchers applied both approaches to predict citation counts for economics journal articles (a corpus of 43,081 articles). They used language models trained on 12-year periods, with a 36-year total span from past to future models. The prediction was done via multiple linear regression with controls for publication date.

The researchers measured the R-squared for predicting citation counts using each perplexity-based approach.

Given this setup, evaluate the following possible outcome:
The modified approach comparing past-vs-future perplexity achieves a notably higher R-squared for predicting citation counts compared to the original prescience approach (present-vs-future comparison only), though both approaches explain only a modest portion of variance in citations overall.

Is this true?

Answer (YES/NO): YES